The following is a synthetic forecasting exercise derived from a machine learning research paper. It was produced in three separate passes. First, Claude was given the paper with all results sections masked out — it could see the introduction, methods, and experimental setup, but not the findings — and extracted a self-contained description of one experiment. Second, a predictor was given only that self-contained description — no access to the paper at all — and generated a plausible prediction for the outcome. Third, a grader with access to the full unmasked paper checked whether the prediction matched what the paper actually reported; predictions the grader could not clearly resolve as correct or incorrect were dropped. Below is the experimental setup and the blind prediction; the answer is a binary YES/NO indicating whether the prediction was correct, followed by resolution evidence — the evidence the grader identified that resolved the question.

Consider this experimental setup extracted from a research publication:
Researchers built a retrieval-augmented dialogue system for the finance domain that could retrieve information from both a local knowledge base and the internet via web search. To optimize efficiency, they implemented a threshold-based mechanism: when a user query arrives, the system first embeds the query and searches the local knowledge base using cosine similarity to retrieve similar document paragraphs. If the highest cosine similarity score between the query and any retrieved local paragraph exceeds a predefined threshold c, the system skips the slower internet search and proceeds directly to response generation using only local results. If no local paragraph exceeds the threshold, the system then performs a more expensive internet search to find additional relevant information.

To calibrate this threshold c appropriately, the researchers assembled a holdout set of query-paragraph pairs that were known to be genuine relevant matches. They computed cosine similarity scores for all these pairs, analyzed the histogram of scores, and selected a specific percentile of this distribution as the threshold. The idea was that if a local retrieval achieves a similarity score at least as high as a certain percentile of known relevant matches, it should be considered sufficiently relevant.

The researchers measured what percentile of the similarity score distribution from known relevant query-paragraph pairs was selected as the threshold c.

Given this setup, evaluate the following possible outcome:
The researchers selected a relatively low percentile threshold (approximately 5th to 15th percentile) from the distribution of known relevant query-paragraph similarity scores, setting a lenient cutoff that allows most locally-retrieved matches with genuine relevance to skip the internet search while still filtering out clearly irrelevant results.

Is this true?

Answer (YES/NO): NO